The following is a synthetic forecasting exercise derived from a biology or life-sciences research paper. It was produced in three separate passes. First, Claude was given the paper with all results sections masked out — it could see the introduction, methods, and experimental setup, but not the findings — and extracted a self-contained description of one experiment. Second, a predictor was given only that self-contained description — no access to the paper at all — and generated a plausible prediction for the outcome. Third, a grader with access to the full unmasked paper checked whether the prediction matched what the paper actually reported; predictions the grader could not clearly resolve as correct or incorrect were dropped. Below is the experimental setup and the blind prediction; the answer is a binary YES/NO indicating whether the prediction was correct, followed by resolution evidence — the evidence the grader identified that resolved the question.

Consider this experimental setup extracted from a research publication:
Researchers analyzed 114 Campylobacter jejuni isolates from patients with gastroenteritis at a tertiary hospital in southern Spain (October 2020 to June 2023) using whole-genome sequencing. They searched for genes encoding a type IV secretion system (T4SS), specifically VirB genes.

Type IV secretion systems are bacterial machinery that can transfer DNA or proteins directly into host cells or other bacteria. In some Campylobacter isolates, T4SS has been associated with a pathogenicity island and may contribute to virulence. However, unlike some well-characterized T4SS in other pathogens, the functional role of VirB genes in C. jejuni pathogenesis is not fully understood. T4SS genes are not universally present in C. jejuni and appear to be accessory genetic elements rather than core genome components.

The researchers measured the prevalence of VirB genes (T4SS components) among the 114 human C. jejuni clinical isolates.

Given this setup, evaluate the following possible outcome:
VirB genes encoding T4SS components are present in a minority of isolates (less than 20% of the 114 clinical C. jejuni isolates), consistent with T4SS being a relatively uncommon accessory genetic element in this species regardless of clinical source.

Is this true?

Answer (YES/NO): NO